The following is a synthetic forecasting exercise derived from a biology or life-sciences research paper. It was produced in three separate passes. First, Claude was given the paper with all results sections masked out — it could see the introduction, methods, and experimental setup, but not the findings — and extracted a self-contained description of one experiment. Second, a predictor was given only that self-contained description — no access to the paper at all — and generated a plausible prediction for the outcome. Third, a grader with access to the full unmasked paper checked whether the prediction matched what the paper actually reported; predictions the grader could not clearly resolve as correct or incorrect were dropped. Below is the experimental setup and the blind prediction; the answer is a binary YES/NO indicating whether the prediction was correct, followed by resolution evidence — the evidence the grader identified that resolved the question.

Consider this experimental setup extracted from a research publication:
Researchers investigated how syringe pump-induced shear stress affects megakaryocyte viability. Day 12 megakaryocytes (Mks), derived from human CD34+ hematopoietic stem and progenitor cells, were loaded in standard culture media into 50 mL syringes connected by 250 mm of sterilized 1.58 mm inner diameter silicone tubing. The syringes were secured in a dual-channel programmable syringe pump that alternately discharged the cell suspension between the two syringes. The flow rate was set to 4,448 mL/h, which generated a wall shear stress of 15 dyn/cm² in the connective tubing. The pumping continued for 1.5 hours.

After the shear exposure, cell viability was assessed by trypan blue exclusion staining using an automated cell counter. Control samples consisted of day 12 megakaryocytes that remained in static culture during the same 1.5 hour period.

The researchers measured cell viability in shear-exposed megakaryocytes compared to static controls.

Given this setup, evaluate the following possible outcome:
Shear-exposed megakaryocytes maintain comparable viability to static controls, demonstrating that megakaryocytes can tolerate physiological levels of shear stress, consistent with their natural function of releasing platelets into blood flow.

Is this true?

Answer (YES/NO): YES